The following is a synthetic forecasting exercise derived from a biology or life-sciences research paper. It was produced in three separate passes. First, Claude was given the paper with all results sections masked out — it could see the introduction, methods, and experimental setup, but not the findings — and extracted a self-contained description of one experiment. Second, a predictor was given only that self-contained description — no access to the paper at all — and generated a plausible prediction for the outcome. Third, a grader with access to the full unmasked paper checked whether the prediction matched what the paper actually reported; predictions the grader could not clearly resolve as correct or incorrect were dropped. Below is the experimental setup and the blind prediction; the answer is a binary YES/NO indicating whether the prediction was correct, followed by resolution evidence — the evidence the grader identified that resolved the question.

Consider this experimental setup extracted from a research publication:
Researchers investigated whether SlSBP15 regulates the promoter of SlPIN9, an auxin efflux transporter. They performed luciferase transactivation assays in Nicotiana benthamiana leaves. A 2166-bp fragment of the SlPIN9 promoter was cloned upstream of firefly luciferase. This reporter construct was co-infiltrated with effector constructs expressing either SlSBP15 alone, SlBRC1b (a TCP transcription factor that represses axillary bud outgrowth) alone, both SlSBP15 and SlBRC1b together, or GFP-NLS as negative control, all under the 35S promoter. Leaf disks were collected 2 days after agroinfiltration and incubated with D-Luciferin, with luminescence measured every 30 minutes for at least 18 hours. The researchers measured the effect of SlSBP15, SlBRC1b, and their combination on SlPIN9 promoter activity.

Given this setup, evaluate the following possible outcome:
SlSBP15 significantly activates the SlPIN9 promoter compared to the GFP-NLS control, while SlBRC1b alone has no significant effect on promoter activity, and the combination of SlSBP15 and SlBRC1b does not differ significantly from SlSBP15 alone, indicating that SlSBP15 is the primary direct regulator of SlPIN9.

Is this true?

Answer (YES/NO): NO